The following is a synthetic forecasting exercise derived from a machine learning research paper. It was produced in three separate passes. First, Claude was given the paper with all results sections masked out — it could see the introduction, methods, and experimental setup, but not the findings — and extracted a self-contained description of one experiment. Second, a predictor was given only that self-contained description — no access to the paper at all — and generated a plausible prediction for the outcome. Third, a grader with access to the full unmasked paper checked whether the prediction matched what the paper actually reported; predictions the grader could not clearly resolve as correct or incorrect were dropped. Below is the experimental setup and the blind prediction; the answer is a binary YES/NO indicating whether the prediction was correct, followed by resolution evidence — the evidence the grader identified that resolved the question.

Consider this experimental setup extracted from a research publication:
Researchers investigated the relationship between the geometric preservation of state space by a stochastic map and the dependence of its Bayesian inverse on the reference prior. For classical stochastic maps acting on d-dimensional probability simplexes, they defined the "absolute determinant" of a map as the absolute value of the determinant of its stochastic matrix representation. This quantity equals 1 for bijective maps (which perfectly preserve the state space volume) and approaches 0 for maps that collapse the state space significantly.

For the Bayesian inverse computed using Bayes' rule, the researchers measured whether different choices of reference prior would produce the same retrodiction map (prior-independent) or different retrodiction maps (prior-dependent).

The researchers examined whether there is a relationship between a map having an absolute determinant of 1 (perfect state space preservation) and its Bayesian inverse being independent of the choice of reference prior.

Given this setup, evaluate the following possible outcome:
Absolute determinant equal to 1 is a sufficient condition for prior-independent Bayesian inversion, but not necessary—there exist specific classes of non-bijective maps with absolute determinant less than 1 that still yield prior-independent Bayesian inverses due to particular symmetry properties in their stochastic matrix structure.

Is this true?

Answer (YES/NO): NO